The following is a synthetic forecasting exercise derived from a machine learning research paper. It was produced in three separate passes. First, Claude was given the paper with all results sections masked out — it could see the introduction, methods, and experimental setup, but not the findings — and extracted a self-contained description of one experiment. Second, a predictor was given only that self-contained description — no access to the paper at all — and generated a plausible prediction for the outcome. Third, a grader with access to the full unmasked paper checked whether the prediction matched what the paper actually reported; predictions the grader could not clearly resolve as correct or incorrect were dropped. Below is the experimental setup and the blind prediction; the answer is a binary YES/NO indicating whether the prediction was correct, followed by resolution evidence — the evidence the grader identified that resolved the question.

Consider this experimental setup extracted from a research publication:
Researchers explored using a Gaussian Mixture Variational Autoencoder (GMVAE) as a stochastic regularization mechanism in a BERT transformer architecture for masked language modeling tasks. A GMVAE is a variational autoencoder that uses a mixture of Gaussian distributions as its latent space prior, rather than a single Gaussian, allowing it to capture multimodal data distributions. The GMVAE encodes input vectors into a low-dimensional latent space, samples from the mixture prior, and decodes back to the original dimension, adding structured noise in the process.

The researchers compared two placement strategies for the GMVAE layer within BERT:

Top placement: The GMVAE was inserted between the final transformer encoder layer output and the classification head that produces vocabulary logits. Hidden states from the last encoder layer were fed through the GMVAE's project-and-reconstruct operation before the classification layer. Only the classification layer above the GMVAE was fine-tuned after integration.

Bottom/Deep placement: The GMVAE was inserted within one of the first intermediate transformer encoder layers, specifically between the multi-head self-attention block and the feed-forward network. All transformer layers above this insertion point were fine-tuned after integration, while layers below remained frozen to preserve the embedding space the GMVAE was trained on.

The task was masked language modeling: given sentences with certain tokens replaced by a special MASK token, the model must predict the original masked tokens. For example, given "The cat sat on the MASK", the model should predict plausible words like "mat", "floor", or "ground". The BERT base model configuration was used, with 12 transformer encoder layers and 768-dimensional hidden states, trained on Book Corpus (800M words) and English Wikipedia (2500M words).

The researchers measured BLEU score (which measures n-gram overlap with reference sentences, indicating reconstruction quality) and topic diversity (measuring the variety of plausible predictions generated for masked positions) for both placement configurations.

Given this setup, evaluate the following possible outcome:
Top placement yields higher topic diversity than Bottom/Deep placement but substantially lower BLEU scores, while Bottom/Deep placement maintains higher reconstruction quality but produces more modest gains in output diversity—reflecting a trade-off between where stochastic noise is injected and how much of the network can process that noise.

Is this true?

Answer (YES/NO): YES